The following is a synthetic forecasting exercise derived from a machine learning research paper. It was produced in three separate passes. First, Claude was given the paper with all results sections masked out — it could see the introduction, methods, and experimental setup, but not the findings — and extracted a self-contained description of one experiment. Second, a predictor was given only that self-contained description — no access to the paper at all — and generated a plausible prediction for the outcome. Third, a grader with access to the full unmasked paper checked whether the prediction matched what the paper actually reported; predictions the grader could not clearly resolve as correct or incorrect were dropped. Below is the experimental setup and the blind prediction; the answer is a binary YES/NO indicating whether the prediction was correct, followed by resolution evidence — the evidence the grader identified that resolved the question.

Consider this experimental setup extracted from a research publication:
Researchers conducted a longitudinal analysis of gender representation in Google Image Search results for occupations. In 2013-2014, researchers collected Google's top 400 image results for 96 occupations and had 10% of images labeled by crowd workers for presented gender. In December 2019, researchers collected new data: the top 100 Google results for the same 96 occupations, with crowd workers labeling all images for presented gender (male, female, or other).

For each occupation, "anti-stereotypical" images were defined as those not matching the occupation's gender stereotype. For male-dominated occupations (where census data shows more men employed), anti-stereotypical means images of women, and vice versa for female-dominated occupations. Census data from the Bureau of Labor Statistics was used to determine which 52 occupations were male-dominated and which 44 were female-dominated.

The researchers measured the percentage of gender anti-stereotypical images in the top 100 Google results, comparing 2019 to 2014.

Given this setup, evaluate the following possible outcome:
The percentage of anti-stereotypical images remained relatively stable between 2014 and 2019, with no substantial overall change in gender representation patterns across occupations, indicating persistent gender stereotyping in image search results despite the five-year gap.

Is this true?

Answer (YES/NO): NO